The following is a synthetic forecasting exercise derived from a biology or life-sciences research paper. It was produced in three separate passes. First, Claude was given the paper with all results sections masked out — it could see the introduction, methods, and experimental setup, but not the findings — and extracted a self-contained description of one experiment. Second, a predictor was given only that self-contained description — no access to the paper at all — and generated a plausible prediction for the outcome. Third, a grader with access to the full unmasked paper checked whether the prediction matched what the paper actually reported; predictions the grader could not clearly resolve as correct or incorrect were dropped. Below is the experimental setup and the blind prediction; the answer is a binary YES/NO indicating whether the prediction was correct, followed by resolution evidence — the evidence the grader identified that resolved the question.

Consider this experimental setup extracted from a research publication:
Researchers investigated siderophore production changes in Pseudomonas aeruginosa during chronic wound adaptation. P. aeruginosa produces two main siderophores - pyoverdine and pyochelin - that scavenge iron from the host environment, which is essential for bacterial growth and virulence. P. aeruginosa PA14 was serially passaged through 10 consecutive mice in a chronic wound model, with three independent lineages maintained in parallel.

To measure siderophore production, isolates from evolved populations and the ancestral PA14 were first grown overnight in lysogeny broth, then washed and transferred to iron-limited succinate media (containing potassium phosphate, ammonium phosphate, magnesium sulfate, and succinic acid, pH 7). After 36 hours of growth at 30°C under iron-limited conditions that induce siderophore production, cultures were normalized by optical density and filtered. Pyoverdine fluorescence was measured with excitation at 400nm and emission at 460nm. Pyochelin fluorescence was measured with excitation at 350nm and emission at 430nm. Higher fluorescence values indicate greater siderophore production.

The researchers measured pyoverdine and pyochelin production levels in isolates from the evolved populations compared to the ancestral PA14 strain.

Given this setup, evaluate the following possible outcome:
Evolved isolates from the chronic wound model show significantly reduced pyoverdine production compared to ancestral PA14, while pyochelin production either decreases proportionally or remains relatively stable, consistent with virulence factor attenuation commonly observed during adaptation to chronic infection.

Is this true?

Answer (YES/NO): NO